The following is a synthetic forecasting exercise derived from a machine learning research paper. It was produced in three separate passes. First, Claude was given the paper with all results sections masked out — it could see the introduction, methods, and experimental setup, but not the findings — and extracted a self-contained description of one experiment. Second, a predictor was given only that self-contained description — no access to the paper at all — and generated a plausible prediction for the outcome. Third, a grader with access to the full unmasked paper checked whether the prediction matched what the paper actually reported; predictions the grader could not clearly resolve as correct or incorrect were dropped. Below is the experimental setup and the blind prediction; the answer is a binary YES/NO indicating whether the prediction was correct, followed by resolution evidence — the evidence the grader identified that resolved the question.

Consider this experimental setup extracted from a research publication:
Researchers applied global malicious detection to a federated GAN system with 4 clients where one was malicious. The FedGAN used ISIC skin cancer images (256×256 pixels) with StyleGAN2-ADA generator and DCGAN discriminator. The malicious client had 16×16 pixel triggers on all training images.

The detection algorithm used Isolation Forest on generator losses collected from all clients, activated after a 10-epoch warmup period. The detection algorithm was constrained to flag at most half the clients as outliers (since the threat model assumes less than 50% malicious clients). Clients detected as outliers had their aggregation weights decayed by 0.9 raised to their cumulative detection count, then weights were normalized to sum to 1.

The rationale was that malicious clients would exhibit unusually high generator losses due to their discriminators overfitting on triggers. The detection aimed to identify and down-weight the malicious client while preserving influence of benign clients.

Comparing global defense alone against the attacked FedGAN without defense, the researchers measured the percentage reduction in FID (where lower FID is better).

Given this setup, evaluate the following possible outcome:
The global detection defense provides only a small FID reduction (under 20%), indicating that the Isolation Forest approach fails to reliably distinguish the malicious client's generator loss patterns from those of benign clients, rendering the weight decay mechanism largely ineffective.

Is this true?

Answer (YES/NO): NO